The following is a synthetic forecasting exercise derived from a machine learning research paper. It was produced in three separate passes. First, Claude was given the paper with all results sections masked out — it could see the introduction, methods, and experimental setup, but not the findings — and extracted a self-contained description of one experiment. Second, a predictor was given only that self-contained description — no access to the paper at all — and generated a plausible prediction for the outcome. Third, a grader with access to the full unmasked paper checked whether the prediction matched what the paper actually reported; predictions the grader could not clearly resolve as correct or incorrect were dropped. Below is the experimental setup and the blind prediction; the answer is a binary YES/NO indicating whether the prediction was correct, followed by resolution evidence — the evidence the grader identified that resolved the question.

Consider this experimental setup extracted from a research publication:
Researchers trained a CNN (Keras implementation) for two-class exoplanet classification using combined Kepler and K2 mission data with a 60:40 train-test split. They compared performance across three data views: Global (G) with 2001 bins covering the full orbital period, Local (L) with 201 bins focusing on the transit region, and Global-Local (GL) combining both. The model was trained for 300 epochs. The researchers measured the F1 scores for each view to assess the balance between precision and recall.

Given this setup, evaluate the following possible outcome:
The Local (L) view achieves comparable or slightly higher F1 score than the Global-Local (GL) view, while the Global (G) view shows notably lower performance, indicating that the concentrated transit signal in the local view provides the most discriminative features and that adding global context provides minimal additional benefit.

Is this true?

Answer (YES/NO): NO